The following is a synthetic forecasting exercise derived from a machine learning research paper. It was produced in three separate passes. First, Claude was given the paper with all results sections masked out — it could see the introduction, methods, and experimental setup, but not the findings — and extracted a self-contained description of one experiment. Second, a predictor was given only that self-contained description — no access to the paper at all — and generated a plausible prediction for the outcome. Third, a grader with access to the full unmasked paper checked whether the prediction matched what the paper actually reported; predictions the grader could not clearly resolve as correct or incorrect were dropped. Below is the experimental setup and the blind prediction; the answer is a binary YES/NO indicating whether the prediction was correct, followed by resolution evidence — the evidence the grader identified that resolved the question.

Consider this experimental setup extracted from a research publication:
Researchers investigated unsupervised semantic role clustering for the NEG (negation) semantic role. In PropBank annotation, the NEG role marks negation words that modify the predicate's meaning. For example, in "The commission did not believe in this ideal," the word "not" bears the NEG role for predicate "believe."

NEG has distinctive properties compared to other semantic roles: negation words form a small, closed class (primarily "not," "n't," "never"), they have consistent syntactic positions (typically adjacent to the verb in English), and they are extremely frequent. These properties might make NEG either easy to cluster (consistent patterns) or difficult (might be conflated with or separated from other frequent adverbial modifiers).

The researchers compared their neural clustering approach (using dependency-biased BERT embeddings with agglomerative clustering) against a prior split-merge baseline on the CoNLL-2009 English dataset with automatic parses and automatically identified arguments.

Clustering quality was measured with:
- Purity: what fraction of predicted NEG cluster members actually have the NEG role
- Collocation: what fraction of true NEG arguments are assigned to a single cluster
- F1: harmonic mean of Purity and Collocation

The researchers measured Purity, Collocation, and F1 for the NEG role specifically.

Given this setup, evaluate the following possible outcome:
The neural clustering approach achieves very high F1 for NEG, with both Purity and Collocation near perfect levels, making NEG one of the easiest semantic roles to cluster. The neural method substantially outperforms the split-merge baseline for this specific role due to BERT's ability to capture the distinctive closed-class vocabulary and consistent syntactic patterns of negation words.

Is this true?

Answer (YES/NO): NO